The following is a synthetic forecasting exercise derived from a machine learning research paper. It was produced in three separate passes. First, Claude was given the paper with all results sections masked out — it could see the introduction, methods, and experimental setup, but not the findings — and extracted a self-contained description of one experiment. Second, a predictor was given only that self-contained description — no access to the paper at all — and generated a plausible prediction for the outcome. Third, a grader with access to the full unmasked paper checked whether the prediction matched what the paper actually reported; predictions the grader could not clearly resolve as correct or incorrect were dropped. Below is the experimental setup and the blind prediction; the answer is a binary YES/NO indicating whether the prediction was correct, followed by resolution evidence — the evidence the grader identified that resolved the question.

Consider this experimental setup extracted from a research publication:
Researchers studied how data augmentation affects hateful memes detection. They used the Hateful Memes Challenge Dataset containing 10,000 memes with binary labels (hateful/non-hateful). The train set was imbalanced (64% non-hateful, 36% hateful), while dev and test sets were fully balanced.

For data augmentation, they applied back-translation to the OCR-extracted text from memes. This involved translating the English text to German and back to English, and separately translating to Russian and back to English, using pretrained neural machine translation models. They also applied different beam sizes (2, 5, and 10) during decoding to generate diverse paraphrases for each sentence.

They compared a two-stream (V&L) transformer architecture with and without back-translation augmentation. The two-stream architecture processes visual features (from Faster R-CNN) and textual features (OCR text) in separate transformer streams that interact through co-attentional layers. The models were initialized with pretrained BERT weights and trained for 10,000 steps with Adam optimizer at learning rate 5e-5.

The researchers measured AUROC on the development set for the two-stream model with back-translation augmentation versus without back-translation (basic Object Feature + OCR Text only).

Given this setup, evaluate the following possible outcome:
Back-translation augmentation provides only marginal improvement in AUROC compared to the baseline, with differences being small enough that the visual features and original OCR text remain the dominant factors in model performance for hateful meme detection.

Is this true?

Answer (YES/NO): NO